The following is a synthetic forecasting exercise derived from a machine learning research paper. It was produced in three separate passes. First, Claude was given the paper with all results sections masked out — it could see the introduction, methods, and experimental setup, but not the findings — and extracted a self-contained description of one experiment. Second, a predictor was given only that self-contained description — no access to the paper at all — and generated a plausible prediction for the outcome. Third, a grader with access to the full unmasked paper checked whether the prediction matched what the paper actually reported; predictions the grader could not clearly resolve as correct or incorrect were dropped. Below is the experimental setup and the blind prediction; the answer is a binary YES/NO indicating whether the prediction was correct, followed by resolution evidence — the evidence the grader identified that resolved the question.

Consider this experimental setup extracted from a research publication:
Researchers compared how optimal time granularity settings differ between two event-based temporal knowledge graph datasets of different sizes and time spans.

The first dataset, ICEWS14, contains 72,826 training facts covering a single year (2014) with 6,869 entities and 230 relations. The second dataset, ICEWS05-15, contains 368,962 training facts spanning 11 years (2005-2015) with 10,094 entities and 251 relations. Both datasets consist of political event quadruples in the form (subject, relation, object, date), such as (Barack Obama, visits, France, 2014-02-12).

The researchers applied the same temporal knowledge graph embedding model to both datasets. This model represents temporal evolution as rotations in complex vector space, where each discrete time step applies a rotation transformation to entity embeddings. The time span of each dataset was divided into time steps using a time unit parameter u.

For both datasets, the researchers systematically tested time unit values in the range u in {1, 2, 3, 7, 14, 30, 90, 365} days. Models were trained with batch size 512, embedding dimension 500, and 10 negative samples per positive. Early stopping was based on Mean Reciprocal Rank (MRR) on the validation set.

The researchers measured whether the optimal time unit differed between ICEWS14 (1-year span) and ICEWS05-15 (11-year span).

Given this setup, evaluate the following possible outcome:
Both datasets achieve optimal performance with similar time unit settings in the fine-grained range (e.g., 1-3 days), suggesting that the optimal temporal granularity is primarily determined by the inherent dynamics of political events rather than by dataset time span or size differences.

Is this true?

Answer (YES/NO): YES